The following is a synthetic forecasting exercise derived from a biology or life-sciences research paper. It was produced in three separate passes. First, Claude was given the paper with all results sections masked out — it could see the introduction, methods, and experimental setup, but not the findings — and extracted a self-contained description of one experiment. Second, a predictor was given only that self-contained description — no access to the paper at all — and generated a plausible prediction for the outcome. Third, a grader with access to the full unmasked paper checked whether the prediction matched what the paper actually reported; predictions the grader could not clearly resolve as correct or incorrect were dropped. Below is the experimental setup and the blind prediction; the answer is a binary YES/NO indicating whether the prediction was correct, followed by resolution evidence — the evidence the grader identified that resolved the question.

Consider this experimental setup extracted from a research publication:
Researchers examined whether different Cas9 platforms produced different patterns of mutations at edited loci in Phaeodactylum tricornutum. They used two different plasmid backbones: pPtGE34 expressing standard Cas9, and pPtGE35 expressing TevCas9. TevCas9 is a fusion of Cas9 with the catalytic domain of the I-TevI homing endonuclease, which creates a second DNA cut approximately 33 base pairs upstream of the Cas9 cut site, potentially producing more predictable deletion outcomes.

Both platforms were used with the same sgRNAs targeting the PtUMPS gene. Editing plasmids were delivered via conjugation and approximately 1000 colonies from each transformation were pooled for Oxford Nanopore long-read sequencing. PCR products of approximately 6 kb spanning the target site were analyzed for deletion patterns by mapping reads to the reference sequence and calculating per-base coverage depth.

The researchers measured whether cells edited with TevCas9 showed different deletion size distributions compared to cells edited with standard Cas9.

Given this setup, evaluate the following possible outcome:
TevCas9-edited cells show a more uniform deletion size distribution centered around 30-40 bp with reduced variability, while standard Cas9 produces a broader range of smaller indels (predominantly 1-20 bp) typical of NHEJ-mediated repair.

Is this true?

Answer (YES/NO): NO